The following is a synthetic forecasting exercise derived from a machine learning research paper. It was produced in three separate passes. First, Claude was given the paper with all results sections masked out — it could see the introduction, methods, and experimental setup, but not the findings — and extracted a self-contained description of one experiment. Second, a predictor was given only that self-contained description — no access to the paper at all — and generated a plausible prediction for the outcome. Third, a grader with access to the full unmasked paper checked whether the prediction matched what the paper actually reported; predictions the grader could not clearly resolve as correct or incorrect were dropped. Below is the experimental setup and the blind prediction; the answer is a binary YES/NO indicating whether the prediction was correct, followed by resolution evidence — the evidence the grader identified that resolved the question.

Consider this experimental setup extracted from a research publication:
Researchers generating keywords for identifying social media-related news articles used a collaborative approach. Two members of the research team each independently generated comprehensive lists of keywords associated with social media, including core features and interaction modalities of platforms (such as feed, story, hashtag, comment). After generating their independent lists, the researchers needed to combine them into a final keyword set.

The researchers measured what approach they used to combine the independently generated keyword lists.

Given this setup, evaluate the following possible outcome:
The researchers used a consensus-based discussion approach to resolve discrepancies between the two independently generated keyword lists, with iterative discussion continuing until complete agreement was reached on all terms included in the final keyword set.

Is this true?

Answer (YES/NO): NO